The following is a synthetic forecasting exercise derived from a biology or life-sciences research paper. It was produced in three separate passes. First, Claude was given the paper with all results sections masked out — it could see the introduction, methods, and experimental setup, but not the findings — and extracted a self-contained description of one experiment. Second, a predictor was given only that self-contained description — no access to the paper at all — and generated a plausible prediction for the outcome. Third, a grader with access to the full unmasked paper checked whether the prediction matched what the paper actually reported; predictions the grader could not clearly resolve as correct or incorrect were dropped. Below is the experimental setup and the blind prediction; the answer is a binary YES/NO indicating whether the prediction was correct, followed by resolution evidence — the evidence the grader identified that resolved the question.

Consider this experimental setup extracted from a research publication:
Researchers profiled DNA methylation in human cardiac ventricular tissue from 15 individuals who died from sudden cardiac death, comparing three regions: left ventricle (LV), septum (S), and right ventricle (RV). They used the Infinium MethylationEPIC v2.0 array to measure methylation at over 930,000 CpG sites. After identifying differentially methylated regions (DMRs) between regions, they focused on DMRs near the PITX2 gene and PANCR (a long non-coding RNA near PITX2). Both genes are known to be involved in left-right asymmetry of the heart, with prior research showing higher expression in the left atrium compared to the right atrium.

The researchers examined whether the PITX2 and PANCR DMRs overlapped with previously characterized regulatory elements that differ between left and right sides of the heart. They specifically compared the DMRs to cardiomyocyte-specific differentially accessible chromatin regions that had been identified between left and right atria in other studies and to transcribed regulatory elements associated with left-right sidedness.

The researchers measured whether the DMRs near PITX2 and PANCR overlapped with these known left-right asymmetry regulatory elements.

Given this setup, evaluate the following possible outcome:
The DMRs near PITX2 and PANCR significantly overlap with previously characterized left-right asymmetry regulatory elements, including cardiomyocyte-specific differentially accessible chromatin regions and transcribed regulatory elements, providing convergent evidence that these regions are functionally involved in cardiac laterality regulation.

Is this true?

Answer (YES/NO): YES